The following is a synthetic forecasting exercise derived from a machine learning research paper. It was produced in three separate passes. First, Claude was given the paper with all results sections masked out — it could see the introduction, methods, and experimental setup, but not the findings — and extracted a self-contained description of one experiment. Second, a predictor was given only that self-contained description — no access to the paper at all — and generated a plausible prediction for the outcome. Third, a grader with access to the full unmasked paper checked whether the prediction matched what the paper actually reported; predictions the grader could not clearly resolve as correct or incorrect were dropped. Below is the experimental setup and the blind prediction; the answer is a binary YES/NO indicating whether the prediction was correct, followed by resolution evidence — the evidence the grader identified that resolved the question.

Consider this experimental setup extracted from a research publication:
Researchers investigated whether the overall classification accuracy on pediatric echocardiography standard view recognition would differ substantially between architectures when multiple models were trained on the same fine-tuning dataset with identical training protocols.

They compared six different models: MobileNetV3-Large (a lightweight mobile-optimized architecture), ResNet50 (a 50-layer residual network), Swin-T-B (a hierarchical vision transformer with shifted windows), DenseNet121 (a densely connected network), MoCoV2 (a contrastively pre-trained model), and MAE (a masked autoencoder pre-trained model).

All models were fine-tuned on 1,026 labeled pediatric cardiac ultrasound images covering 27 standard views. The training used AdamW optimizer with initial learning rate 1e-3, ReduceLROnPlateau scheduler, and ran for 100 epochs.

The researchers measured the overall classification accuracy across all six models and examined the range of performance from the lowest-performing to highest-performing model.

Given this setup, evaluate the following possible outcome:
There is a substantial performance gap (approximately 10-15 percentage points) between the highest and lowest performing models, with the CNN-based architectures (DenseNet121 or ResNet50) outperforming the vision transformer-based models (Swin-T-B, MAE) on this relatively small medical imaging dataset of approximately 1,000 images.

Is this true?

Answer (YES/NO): NO